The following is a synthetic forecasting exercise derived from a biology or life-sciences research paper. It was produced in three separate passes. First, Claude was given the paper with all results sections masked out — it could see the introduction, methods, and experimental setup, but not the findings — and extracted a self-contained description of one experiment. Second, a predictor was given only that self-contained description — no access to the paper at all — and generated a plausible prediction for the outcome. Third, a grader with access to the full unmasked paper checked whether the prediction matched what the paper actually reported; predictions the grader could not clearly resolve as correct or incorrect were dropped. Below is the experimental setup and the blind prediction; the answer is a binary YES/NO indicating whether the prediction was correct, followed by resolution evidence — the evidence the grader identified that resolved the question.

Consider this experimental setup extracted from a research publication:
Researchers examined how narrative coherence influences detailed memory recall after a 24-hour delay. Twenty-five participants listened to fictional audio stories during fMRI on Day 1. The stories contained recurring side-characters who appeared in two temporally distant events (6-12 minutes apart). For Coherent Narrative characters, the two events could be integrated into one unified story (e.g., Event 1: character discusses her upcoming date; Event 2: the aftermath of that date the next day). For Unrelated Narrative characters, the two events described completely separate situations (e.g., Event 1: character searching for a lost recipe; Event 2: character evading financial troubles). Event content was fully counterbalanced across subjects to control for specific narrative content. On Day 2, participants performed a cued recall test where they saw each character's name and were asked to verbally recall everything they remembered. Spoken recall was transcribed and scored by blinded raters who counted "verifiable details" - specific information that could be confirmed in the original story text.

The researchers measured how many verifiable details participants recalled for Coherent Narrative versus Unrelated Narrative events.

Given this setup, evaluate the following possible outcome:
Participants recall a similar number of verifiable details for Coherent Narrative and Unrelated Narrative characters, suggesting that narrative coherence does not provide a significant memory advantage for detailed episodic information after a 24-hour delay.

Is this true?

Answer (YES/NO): NO